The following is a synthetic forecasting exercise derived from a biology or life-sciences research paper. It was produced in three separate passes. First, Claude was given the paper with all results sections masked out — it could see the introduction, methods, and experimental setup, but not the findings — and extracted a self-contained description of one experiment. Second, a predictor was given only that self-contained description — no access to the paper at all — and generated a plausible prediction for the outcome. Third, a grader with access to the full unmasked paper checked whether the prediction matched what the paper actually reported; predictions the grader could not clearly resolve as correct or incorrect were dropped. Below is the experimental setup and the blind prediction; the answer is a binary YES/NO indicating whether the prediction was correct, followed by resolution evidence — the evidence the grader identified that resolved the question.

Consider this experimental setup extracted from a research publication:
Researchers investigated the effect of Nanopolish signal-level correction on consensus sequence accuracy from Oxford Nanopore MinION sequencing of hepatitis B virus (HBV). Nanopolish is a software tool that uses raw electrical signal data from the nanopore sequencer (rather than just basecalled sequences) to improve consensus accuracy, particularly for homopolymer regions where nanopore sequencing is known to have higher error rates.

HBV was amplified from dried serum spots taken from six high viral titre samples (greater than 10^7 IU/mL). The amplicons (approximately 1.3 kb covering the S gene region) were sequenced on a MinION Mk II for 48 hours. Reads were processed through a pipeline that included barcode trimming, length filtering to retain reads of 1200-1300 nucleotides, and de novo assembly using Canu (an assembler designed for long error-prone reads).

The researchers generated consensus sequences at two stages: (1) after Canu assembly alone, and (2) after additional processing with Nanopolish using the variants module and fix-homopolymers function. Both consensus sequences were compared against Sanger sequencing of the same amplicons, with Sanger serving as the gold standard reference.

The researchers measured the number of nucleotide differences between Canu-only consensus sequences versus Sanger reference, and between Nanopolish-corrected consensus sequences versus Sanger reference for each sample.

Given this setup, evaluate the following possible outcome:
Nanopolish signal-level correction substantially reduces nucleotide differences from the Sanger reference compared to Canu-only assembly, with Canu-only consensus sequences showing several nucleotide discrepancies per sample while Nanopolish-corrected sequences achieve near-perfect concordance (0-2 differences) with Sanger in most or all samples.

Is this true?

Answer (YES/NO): YES